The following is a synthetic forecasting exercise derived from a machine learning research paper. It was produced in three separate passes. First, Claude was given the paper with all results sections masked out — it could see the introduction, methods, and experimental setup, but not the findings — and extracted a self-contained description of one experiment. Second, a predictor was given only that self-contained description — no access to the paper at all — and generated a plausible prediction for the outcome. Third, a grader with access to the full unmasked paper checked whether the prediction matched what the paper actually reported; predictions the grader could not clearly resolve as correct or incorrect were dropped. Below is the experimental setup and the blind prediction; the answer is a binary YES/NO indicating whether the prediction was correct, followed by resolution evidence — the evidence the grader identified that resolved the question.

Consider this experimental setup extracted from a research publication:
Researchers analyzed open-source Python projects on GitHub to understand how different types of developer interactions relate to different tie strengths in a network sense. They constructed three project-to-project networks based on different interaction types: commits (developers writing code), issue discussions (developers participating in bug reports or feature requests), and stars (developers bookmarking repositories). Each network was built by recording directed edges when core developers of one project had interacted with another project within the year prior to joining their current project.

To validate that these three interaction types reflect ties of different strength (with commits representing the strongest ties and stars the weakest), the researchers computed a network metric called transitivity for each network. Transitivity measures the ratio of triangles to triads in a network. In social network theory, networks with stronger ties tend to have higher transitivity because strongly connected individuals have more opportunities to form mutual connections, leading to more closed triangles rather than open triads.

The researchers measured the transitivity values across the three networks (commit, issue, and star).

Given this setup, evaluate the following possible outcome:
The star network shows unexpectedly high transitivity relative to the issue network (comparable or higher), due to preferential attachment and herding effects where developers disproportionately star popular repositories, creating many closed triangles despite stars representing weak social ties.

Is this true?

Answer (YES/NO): NO